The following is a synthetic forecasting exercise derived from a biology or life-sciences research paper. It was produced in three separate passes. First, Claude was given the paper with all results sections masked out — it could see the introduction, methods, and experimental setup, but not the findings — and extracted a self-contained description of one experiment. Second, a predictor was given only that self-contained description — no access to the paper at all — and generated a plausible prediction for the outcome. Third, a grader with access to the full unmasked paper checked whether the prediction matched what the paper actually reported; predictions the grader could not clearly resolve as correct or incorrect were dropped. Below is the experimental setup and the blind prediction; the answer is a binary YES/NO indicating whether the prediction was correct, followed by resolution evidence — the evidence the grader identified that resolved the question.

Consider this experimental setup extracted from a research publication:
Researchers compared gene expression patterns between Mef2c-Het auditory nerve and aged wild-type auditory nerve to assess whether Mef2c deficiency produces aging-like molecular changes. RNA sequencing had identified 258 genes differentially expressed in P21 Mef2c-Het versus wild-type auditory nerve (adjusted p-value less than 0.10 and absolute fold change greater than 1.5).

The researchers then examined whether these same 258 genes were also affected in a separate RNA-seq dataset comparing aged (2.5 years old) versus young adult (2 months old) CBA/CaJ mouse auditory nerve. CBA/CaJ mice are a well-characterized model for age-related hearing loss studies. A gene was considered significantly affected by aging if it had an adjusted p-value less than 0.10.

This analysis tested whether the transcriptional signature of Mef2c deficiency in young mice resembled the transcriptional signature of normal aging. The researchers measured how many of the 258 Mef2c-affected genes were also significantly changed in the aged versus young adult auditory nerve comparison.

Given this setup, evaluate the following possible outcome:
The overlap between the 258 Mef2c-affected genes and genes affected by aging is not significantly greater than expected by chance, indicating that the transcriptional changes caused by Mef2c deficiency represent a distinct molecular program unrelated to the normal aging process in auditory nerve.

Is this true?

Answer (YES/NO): NO